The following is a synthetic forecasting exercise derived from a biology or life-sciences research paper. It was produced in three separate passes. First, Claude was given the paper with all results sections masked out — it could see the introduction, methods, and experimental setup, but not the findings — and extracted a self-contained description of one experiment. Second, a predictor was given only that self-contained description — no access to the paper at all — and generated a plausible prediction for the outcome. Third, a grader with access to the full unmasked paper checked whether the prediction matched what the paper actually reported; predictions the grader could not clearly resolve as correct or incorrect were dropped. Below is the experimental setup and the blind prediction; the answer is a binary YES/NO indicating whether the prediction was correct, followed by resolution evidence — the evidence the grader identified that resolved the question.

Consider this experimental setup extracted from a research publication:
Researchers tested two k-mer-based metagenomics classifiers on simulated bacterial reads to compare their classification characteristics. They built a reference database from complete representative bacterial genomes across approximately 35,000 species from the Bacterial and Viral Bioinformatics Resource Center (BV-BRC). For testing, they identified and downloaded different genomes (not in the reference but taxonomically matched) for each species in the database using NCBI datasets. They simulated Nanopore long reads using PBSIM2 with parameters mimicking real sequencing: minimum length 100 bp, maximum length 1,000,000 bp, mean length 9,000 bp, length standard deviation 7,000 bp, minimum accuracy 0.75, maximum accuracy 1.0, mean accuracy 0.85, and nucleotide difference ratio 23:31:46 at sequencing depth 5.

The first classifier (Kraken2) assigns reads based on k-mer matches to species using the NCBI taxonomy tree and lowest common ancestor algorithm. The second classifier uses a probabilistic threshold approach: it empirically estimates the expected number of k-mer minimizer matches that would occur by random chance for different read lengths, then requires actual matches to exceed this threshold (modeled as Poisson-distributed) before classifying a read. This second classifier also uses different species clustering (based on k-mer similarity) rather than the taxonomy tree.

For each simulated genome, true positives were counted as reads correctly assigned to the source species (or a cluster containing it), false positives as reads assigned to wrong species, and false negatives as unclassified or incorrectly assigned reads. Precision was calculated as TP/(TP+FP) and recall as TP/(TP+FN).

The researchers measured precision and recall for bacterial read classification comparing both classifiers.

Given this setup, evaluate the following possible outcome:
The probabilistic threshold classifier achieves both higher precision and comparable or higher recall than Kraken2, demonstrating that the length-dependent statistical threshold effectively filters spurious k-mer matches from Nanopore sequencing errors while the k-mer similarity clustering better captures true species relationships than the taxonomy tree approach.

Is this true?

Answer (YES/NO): YES